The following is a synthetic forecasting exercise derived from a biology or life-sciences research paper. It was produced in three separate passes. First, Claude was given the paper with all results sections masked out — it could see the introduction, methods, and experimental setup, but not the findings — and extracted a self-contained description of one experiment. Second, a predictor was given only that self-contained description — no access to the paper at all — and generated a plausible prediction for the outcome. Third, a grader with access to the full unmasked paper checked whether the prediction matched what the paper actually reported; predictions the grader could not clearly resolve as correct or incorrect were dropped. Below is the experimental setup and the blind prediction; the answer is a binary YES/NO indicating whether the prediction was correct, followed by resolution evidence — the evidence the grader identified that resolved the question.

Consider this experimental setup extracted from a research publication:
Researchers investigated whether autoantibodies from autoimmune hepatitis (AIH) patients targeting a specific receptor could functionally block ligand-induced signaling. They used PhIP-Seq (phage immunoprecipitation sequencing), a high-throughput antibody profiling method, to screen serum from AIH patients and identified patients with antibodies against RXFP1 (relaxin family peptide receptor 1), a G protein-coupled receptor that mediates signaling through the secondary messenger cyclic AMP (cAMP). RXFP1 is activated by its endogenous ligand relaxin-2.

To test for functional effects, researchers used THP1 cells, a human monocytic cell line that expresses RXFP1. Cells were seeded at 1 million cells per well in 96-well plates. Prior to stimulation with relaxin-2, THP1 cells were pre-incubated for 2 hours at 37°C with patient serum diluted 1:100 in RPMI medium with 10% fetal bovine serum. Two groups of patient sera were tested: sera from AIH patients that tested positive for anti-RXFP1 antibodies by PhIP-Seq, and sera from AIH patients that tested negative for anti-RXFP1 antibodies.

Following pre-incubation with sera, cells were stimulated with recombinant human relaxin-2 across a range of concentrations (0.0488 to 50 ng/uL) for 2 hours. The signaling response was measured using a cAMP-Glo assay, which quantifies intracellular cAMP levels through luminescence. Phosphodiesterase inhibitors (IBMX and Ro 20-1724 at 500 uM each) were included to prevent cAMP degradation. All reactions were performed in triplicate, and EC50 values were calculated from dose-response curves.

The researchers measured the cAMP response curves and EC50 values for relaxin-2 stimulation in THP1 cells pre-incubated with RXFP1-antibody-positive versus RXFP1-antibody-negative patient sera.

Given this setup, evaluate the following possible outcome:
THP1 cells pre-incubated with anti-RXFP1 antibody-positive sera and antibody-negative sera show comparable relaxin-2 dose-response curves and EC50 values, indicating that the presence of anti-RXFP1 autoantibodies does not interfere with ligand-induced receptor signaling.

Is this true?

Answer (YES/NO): NO